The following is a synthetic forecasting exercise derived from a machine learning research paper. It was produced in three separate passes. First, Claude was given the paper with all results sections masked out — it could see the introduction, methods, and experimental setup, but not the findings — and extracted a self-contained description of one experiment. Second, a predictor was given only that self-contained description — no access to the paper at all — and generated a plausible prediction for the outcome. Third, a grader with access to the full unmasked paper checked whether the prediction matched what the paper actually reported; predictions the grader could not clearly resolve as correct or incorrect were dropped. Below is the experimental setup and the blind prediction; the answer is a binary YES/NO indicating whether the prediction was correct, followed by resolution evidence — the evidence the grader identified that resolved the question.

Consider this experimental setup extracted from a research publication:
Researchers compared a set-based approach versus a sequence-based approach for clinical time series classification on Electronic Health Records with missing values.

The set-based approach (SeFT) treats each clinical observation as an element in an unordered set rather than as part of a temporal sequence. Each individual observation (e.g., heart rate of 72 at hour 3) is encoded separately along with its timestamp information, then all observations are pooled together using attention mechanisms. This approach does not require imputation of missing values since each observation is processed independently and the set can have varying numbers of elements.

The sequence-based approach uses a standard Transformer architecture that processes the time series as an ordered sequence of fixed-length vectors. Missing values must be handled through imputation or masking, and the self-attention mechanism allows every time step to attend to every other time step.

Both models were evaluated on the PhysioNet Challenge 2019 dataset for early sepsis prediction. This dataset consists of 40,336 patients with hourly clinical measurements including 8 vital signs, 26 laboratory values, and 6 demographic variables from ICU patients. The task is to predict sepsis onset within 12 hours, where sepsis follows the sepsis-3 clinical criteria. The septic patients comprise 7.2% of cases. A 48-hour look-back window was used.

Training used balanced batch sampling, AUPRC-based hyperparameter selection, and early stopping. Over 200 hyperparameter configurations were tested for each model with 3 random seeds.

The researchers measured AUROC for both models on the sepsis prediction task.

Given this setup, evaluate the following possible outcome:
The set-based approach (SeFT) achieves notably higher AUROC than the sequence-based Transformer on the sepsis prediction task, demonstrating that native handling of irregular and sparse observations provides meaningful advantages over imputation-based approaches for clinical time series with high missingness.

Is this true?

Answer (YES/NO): NO